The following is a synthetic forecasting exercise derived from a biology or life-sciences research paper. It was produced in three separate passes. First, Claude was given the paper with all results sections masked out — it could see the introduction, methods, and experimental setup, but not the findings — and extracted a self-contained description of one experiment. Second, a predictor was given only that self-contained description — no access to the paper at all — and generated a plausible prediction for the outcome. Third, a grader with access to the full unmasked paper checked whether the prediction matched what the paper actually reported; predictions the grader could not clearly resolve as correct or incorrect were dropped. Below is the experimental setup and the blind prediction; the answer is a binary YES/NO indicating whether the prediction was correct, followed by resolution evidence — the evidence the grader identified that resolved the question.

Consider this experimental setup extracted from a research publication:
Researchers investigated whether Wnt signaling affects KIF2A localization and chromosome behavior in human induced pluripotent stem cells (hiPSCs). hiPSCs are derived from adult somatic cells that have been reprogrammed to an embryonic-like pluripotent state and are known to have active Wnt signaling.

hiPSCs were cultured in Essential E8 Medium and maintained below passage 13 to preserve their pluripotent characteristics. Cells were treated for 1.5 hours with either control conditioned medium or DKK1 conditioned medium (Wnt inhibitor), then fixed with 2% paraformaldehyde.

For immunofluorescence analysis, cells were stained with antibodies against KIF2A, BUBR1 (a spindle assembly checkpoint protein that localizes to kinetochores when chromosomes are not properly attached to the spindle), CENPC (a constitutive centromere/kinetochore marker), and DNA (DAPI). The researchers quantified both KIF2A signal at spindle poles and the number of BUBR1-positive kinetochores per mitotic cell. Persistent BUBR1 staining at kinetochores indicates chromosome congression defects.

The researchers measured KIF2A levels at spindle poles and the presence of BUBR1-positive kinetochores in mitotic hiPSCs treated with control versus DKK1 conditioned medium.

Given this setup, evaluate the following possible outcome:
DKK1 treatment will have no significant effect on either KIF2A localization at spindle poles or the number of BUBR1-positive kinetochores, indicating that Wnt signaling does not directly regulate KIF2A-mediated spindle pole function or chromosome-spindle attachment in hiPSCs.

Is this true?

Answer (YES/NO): NO